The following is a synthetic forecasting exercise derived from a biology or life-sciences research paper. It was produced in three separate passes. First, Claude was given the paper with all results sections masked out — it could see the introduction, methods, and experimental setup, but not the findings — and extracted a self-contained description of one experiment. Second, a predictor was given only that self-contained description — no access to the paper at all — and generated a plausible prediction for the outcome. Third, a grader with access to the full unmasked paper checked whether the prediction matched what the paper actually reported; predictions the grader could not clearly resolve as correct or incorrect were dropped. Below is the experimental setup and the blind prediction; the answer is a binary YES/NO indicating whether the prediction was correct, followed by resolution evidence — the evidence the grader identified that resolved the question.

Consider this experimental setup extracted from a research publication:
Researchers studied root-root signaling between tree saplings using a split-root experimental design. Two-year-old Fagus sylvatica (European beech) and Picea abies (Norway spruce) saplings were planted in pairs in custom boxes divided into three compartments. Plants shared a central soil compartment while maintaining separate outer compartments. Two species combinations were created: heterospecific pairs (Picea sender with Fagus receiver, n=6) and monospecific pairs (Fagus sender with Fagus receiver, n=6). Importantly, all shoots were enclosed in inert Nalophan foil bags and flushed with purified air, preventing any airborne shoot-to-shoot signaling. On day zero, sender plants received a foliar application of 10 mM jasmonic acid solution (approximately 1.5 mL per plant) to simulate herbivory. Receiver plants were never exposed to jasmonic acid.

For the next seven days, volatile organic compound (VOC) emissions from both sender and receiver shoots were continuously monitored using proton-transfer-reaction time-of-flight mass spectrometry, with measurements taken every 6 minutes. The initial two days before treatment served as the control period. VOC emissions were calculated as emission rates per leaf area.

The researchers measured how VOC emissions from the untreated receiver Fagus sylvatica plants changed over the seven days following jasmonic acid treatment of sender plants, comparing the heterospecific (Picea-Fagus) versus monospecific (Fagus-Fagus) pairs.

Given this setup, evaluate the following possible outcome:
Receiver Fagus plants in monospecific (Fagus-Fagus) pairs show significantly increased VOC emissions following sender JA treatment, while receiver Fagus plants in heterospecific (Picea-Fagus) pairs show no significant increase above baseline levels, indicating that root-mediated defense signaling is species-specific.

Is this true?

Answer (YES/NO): NO